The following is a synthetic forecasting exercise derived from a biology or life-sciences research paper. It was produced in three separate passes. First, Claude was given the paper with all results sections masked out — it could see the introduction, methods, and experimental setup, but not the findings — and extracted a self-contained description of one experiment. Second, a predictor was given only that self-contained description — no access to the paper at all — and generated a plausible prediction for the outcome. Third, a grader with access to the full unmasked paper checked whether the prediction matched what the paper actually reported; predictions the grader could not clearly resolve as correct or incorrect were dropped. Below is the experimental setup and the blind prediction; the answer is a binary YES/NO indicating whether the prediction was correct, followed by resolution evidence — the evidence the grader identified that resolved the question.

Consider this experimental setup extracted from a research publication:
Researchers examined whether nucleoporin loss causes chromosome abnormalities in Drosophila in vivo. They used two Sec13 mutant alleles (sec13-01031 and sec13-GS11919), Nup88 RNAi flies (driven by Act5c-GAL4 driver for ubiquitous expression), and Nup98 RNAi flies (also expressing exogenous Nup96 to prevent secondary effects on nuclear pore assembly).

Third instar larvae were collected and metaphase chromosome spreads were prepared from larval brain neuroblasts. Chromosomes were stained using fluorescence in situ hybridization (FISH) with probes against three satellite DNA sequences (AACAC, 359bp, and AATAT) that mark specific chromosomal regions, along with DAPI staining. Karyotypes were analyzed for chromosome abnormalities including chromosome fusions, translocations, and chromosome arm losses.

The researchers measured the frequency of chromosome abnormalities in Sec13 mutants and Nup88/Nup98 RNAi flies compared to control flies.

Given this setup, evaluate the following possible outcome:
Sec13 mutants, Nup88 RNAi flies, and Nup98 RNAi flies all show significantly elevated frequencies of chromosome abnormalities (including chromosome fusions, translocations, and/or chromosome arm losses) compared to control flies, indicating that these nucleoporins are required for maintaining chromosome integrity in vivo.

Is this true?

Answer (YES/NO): YES